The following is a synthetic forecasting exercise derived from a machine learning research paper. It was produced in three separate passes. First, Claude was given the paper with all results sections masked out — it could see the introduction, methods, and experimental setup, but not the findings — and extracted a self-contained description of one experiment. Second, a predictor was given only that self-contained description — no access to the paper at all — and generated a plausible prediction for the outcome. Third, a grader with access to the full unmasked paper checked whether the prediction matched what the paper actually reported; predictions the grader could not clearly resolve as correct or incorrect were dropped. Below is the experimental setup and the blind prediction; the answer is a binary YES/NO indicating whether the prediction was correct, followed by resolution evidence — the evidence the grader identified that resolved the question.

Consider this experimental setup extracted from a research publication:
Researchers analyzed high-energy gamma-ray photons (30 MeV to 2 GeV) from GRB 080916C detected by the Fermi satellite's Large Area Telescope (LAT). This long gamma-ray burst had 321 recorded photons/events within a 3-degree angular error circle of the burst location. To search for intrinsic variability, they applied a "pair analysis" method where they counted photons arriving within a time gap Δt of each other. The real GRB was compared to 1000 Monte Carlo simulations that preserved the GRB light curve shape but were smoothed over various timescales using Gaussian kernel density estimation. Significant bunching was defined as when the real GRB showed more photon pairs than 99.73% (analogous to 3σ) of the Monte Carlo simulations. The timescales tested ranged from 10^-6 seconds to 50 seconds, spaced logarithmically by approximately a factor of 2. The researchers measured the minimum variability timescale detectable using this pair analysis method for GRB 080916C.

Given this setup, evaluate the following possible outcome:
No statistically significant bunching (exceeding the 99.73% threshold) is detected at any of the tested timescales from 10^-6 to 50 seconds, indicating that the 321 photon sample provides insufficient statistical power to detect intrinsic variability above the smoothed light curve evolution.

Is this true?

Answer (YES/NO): NO